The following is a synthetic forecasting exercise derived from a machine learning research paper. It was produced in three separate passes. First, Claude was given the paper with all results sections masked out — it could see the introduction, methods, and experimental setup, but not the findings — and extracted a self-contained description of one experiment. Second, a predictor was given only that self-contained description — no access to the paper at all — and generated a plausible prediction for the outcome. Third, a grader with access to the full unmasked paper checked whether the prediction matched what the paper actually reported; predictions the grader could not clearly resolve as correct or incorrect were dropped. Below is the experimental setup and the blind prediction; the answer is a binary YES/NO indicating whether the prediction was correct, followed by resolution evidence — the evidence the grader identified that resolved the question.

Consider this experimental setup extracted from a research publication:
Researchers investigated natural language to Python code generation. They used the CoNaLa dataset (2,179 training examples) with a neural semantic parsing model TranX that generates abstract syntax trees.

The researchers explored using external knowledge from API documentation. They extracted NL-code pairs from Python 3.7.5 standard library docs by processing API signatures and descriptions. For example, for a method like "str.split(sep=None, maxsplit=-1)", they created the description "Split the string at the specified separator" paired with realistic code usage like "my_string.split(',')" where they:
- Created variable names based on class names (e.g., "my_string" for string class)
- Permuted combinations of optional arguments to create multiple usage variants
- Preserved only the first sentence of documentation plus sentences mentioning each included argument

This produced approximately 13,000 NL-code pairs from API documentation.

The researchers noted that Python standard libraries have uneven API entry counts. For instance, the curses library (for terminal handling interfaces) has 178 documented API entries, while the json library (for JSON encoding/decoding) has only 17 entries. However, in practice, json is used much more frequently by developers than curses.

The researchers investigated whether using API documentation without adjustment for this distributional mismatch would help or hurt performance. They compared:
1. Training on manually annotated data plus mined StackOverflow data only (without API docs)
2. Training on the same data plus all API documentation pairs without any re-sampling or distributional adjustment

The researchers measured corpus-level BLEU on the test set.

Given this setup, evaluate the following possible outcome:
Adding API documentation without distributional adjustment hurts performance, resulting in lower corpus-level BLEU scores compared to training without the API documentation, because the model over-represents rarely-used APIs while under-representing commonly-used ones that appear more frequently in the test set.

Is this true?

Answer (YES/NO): YES